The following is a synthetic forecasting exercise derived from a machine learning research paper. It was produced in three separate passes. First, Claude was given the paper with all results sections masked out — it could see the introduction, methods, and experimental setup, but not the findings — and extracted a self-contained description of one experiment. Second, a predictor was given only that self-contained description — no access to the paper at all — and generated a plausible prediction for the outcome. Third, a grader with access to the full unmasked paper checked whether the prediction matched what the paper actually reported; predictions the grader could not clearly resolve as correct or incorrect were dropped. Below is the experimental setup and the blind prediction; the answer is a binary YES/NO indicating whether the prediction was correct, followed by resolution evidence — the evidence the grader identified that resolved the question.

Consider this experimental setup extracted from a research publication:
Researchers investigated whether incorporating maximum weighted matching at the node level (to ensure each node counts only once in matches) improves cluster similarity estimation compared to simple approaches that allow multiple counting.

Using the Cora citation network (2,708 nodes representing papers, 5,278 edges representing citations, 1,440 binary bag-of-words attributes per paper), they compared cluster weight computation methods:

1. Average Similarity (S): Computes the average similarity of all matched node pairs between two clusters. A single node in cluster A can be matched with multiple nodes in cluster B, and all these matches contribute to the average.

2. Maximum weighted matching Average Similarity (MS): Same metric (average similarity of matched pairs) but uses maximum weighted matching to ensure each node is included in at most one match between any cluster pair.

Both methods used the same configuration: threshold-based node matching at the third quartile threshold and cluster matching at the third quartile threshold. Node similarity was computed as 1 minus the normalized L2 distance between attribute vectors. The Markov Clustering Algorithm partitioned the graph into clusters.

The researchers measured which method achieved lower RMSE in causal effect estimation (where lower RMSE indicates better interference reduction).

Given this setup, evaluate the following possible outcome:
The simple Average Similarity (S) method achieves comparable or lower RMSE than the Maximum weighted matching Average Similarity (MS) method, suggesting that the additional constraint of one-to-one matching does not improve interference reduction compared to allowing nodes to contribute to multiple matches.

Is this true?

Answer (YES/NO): YES